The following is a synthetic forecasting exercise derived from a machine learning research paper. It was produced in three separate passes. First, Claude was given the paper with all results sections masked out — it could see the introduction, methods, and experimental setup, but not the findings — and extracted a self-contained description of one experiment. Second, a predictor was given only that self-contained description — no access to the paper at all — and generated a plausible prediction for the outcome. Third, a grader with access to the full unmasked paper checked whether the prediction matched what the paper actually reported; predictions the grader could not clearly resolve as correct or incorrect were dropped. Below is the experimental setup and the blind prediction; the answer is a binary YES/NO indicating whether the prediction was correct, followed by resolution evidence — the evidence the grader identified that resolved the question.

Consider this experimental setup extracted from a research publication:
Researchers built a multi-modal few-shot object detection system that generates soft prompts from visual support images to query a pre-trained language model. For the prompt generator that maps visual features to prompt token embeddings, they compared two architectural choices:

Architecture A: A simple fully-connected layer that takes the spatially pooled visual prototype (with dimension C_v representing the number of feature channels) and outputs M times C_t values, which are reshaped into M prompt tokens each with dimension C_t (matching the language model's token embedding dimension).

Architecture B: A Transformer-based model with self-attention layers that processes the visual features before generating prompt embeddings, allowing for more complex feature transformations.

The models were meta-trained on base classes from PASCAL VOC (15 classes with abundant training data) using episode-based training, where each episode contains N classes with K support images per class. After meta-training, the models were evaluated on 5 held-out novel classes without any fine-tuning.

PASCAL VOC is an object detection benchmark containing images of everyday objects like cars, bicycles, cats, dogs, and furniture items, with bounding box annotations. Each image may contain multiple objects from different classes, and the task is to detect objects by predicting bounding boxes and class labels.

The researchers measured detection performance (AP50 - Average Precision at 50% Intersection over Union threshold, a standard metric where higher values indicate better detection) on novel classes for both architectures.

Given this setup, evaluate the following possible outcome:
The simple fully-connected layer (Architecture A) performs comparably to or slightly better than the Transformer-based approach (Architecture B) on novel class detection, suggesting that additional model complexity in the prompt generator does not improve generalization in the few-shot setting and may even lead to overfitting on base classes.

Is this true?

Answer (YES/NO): NO